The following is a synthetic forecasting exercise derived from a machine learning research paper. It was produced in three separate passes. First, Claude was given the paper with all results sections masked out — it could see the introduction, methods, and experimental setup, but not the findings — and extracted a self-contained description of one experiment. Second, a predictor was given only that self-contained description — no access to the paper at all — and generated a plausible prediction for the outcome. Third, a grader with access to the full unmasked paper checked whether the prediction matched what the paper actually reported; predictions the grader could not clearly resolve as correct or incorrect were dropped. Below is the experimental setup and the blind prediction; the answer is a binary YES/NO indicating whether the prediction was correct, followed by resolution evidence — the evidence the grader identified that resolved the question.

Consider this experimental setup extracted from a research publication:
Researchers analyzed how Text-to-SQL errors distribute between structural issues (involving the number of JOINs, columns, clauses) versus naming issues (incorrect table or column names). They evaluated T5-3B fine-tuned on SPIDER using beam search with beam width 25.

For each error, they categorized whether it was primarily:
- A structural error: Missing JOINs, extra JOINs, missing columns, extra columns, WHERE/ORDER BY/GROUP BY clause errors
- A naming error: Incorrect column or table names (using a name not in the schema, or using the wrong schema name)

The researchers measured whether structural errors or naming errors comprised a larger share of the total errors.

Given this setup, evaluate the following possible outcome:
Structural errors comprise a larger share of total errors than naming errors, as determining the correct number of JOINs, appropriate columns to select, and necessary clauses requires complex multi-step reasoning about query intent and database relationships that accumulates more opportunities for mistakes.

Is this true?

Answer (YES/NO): YES